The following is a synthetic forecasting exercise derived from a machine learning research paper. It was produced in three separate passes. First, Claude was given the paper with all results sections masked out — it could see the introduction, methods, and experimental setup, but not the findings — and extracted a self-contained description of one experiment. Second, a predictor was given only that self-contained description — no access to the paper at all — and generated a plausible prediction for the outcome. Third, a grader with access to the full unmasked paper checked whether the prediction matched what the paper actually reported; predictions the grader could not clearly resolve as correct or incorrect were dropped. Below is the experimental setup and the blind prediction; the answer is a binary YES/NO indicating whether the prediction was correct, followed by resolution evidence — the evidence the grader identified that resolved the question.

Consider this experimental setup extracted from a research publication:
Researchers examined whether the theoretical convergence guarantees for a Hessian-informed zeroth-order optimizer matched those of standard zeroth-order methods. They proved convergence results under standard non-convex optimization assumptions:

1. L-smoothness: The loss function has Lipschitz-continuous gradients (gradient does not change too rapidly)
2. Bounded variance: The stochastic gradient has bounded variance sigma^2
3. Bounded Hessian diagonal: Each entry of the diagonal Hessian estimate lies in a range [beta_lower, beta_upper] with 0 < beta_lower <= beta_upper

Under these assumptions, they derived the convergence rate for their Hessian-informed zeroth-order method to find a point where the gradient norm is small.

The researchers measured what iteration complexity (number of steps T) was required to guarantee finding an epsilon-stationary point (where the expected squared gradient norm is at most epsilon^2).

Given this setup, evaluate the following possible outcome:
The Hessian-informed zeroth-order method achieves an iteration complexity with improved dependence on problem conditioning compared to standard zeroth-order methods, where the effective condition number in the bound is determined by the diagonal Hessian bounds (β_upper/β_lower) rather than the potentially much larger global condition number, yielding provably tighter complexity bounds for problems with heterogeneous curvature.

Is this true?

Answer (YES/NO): NO